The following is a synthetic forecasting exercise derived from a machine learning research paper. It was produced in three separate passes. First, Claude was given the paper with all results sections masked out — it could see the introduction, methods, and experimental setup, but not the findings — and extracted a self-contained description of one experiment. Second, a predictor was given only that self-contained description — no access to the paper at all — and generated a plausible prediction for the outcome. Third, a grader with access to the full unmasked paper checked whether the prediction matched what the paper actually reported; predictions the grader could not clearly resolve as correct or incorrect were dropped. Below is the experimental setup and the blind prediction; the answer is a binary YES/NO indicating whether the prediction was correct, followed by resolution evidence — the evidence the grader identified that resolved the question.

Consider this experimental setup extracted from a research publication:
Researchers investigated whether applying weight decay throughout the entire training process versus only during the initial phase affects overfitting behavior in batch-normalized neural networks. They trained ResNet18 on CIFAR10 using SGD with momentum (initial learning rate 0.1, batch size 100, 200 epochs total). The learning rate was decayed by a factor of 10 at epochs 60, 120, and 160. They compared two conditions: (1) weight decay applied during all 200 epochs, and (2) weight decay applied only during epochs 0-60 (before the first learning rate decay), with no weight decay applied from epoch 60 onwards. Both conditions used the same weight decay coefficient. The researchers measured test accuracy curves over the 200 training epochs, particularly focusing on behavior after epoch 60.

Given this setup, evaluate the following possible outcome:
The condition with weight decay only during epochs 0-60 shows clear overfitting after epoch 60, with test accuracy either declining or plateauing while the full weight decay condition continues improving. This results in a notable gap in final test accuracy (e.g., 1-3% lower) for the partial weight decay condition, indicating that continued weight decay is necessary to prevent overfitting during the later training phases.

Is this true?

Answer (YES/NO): NO